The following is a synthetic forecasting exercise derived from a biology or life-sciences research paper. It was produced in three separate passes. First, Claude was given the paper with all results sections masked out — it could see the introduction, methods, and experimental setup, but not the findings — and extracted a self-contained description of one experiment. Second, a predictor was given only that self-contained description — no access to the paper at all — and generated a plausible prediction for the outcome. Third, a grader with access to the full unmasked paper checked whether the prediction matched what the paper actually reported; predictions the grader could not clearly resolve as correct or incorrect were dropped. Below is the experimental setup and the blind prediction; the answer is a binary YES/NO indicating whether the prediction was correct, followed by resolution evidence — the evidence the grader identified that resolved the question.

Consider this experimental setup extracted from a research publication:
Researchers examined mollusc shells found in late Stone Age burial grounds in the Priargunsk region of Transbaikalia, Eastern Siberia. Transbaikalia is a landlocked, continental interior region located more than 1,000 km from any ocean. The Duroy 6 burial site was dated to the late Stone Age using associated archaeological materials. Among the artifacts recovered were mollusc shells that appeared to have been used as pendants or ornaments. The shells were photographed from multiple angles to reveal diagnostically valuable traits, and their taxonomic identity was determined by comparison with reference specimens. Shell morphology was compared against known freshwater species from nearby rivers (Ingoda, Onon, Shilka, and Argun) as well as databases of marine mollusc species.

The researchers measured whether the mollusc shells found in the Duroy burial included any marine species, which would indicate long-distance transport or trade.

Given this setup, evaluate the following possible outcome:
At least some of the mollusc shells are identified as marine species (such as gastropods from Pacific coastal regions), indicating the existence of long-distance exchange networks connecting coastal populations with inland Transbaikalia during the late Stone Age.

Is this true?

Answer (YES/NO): YES